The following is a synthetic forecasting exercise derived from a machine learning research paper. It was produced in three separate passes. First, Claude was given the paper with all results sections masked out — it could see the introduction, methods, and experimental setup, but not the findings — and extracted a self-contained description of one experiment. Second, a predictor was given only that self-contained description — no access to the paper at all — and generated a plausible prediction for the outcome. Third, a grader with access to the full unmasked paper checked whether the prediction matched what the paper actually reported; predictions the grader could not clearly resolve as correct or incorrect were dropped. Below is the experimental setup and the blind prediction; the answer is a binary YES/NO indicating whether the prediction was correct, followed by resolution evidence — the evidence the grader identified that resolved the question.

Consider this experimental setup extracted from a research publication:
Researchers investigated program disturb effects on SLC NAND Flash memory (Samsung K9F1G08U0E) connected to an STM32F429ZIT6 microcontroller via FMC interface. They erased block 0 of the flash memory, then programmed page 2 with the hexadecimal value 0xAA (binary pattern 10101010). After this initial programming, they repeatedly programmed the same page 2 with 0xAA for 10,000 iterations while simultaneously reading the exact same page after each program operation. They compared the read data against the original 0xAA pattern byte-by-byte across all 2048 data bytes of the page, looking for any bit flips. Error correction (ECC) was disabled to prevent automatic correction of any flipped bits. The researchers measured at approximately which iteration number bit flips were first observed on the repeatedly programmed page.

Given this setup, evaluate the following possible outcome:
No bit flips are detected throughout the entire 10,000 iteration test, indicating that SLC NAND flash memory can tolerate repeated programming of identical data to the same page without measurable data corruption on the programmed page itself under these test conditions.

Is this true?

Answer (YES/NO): NO